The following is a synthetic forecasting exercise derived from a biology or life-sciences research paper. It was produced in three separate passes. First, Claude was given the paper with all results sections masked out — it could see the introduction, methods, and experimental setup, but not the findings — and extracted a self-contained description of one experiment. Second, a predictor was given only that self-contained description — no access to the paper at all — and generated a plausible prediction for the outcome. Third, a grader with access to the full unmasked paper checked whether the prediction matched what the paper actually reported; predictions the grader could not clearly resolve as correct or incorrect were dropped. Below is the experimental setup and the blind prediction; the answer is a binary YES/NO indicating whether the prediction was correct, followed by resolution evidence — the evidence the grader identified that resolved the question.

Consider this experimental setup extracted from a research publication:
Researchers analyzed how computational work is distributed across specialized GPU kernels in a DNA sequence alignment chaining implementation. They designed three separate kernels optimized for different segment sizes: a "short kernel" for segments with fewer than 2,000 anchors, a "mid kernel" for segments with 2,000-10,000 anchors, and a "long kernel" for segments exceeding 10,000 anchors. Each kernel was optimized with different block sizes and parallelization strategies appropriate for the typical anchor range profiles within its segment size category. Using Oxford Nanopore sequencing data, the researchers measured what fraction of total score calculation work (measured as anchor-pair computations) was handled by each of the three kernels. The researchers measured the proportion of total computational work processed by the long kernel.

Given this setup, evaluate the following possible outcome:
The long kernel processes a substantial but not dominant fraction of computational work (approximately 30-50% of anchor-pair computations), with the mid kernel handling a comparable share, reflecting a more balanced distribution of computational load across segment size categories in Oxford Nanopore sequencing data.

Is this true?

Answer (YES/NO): NO